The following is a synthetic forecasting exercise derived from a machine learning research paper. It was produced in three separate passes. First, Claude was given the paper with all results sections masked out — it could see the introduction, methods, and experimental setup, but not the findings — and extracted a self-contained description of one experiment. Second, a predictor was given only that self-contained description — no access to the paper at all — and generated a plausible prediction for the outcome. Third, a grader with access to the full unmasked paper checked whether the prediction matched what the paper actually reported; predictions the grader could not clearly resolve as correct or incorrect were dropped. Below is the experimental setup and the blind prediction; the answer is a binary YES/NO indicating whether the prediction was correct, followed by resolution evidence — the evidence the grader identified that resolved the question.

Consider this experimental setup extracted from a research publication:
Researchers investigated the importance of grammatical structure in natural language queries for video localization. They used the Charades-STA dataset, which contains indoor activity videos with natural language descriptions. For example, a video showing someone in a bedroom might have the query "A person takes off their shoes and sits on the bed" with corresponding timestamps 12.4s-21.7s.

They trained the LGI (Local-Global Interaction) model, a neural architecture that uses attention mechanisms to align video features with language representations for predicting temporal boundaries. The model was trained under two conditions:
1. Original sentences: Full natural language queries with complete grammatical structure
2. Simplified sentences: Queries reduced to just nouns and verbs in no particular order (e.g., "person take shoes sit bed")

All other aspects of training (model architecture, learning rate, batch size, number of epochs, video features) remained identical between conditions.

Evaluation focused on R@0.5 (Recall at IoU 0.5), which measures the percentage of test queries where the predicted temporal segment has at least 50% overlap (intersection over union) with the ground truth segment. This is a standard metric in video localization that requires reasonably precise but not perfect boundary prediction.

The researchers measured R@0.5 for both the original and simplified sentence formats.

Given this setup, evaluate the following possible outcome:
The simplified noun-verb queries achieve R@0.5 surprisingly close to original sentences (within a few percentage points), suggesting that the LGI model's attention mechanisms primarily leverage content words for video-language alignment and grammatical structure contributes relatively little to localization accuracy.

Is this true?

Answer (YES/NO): YES